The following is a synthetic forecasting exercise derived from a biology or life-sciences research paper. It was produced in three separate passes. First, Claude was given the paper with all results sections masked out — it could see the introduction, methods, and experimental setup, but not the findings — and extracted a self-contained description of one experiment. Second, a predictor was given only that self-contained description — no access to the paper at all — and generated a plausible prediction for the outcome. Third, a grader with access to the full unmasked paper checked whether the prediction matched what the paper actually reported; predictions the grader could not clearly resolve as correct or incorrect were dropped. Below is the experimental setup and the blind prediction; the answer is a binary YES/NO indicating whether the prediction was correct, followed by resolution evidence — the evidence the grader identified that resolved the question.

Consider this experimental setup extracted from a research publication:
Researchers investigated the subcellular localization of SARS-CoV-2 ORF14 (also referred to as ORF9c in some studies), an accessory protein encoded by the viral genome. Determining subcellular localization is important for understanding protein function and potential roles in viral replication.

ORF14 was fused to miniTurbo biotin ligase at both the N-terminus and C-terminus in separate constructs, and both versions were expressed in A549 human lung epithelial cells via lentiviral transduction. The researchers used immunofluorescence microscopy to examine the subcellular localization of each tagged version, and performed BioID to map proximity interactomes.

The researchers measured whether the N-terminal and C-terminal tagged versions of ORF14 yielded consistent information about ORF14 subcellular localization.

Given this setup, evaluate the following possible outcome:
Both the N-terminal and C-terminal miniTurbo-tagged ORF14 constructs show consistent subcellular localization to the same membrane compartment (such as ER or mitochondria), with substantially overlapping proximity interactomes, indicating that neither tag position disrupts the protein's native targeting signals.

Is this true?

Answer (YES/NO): NO